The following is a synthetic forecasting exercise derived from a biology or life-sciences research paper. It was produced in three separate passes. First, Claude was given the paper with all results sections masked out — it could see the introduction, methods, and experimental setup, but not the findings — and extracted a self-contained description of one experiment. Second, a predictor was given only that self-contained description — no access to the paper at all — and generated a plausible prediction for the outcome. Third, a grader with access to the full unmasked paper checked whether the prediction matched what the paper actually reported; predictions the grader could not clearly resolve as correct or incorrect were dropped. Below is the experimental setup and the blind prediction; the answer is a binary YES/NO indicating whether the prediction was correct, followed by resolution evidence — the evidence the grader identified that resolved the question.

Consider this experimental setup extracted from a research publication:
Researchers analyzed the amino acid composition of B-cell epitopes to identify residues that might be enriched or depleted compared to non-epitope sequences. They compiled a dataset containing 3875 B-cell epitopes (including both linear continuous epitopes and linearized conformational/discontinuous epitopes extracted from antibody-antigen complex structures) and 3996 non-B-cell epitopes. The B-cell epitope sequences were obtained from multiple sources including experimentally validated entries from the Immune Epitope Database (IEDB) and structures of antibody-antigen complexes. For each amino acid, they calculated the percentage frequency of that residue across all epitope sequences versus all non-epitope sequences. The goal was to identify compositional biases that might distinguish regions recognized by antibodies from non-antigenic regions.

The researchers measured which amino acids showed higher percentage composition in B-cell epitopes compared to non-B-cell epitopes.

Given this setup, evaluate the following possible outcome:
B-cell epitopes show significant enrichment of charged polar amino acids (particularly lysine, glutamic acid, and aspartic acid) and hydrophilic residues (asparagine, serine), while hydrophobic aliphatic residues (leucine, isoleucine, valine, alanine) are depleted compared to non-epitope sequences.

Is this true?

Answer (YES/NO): NO